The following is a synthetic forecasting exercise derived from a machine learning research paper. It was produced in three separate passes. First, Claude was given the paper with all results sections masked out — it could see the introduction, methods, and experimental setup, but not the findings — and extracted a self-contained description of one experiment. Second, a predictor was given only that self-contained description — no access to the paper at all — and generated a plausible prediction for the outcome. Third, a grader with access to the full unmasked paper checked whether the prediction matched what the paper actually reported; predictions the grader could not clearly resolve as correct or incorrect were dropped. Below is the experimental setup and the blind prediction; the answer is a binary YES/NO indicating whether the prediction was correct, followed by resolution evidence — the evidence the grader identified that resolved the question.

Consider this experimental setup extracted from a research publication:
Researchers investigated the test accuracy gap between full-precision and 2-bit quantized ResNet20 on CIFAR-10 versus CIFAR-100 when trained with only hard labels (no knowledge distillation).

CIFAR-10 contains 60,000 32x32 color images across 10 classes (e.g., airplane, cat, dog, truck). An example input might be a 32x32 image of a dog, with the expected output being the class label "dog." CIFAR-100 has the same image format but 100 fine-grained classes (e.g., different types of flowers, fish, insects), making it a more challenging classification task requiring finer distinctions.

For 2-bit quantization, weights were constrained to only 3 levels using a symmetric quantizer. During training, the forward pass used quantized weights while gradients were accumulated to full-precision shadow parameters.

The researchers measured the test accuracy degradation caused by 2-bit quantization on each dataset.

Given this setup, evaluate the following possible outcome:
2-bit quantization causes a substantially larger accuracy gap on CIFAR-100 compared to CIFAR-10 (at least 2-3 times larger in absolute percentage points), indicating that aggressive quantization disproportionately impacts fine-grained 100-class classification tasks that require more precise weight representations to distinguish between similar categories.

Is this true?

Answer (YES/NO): YES